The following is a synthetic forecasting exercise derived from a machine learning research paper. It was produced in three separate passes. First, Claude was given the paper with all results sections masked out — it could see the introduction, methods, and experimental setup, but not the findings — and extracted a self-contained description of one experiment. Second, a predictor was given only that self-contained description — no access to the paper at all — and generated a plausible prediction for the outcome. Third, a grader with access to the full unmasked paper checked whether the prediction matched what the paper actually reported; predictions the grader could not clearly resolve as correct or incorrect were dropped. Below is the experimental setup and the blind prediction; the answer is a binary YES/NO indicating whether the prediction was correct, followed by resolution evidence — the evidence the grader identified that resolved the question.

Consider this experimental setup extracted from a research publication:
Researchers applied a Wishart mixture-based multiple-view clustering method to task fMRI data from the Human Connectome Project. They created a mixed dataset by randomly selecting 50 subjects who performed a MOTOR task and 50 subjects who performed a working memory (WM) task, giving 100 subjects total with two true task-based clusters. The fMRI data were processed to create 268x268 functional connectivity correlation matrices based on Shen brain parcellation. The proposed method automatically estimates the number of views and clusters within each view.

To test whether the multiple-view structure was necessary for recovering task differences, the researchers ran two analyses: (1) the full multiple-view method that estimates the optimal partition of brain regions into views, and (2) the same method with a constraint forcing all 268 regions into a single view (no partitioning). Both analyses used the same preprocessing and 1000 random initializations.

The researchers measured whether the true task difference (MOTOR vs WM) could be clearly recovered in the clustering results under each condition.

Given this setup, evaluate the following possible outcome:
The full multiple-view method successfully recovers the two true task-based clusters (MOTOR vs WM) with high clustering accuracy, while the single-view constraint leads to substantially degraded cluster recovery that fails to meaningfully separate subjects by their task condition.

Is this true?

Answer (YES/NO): YES